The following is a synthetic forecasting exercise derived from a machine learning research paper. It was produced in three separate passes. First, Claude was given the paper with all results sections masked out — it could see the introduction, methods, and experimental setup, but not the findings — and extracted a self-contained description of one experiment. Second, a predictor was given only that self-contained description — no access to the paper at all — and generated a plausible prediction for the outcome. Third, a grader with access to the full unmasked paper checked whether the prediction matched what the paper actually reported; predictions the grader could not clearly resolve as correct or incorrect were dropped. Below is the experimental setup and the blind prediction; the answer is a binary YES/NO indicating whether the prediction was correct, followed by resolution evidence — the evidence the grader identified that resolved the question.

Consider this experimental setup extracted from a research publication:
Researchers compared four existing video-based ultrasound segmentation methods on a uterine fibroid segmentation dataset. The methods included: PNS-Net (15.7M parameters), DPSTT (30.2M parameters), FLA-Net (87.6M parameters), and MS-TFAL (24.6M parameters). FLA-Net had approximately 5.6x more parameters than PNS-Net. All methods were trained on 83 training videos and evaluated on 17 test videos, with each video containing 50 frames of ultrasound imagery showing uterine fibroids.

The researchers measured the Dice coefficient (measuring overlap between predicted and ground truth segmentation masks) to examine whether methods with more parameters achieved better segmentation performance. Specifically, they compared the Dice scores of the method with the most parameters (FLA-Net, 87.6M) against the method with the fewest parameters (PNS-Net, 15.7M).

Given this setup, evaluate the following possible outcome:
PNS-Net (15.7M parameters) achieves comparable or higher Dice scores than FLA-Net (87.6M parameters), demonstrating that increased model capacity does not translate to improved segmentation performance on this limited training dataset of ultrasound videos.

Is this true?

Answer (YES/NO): NO